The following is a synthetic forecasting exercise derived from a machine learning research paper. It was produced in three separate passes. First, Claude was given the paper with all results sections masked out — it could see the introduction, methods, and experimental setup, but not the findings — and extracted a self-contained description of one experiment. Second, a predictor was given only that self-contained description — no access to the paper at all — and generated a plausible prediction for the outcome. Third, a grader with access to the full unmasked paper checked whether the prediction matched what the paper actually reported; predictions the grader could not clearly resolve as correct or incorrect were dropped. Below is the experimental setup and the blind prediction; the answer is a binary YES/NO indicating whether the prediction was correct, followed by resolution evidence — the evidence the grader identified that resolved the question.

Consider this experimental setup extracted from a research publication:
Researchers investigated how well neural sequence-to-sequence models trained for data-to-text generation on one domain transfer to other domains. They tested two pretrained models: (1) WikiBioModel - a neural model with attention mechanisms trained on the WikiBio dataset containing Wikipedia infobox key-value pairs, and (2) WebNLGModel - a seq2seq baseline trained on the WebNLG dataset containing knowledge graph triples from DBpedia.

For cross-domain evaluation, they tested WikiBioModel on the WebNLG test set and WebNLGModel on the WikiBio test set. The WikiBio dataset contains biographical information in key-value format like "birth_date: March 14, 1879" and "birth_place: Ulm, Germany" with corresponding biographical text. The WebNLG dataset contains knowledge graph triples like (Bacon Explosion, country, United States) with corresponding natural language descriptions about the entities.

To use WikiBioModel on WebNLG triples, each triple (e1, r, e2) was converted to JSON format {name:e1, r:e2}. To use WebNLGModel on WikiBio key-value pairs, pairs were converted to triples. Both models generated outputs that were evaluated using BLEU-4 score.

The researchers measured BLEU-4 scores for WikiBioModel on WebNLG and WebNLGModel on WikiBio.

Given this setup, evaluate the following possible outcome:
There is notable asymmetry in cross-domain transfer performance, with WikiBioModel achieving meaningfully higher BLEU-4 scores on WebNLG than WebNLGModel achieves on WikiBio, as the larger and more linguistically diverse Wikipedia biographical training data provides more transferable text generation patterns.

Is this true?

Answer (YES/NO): NO